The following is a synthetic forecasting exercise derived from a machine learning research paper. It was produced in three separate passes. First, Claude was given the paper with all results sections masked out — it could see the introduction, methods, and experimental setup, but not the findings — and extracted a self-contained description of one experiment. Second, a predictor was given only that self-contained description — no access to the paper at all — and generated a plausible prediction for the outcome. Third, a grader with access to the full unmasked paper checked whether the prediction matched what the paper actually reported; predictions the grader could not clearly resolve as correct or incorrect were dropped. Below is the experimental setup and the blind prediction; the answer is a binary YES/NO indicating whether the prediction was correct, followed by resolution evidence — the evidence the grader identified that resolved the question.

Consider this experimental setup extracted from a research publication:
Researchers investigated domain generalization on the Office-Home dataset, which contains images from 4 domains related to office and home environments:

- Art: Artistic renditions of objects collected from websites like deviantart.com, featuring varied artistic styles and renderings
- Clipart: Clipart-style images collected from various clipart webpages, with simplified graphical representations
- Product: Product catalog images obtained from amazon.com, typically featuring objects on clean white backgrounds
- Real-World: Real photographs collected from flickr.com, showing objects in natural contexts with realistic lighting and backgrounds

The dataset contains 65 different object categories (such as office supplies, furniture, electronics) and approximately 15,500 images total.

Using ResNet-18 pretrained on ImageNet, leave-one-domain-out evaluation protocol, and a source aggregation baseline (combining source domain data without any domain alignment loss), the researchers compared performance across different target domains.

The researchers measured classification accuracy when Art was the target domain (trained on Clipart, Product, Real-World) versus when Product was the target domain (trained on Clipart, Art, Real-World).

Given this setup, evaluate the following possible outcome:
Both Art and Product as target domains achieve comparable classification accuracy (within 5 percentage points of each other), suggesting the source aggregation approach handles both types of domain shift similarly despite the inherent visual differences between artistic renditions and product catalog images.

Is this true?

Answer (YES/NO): NO